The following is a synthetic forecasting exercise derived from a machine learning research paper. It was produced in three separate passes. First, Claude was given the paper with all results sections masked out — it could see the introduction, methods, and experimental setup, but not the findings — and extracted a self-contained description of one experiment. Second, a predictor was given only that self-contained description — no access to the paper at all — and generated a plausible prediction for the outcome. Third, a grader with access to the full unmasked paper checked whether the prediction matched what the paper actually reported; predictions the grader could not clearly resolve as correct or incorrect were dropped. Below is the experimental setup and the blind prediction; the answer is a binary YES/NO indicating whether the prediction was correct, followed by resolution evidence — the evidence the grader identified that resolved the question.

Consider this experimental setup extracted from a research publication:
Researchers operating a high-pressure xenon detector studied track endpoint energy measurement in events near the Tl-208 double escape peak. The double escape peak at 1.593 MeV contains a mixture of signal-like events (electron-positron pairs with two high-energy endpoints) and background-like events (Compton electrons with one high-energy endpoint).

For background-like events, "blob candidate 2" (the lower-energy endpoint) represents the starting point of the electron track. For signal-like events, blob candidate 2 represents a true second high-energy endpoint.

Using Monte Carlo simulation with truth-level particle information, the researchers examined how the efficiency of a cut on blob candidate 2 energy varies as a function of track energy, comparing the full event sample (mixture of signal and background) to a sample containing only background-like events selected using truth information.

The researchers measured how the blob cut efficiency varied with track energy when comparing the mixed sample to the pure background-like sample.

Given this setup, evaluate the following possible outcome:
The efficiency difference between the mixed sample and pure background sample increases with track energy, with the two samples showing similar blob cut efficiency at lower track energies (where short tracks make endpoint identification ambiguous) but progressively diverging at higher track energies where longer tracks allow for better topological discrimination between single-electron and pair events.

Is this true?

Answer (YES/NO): NO